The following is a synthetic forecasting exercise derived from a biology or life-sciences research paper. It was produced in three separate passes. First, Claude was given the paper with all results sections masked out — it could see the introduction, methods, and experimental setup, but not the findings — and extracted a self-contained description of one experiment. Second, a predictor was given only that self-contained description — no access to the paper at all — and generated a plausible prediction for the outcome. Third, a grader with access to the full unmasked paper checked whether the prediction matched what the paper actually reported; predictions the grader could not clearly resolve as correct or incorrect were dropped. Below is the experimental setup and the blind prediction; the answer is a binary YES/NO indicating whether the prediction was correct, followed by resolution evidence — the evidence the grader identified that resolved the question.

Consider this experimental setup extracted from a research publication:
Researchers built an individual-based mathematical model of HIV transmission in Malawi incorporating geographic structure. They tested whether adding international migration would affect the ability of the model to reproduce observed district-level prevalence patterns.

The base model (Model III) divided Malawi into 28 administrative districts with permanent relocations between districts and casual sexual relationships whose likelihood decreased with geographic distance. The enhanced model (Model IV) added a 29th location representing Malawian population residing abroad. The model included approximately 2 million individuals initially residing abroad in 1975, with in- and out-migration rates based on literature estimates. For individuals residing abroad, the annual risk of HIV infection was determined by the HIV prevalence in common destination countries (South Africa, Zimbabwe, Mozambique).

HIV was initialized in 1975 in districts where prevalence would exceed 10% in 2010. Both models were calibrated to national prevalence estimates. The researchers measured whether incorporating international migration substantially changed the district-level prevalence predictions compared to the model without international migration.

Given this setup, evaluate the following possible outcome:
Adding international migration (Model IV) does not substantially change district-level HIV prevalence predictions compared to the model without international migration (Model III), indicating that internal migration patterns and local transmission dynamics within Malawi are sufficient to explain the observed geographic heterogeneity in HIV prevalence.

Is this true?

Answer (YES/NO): NO